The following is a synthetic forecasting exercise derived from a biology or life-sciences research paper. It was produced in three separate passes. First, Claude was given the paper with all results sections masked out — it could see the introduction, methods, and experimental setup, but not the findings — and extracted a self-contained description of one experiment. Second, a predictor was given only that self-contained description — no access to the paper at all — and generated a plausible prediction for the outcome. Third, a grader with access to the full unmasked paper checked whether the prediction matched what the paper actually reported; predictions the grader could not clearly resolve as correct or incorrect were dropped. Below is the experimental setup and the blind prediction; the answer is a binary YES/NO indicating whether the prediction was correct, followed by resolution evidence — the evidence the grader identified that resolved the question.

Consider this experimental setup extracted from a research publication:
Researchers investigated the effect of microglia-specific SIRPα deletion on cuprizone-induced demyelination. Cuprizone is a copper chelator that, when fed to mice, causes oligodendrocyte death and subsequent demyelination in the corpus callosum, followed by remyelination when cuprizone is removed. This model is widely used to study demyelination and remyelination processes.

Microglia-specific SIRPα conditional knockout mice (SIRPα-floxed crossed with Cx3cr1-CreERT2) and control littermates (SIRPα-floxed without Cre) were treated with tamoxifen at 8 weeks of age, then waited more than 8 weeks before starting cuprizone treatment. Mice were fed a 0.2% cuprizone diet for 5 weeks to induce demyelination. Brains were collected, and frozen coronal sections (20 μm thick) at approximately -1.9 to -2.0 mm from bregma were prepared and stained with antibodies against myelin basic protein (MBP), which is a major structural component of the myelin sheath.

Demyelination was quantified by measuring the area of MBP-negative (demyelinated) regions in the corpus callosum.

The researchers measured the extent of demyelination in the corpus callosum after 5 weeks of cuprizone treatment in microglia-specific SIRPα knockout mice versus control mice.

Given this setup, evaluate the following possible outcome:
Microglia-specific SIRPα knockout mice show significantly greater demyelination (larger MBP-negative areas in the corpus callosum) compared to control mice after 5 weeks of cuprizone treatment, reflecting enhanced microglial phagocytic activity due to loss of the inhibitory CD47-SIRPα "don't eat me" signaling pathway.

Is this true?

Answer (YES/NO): NO